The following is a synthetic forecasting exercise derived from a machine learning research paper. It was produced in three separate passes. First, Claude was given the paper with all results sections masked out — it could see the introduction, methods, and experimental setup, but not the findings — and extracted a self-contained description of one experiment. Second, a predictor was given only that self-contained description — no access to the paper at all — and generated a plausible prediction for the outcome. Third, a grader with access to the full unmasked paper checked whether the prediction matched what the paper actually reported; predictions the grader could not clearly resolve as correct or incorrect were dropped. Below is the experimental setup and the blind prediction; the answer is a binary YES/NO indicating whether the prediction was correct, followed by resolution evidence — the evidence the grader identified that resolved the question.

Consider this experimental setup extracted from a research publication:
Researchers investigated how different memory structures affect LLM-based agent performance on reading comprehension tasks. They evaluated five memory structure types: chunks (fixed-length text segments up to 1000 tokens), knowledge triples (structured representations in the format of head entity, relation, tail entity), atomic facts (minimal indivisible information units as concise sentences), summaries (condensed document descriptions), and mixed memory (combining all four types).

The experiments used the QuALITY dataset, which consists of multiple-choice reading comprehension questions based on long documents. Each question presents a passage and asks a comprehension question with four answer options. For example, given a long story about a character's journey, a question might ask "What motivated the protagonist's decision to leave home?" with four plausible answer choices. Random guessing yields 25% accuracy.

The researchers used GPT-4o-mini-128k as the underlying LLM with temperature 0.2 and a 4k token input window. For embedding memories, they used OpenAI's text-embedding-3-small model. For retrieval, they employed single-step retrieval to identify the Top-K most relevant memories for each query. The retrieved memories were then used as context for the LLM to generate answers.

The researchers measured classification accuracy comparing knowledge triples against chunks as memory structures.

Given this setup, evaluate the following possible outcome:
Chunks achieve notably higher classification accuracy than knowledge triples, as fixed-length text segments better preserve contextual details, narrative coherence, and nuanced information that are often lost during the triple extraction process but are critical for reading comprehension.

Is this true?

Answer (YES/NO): YES